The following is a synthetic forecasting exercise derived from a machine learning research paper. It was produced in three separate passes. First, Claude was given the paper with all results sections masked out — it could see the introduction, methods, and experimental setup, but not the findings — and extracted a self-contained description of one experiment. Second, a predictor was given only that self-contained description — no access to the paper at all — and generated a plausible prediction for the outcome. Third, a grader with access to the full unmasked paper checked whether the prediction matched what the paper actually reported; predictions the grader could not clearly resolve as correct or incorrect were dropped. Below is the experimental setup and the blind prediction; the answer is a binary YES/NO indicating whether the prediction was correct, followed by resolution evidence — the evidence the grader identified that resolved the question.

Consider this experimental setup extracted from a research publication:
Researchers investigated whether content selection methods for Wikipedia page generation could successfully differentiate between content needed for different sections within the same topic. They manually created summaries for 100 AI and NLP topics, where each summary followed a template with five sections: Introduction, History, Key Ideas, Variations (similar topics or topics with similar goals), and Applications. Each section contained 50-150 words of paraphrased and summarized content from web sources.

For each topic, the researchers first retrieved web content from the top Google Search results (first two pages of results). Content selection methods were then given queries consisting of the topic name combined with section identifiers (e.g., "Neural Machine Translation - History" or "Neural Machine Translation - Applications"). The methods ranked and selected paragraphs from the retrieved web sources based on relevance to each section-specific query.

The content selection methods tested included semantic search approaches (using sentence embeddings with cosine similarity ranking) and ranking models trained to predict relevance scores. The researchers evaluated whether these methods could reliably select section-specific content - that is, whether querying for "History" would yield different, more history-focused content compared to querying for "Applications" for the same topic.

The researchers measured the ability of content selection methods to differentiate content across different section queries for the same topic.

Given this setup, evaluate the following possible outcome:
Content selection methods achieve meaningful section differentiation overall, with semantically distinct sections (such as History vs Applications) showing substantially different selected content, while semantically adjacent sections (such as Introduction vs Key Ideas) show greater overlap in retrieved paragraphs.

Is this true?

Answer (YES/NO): NO